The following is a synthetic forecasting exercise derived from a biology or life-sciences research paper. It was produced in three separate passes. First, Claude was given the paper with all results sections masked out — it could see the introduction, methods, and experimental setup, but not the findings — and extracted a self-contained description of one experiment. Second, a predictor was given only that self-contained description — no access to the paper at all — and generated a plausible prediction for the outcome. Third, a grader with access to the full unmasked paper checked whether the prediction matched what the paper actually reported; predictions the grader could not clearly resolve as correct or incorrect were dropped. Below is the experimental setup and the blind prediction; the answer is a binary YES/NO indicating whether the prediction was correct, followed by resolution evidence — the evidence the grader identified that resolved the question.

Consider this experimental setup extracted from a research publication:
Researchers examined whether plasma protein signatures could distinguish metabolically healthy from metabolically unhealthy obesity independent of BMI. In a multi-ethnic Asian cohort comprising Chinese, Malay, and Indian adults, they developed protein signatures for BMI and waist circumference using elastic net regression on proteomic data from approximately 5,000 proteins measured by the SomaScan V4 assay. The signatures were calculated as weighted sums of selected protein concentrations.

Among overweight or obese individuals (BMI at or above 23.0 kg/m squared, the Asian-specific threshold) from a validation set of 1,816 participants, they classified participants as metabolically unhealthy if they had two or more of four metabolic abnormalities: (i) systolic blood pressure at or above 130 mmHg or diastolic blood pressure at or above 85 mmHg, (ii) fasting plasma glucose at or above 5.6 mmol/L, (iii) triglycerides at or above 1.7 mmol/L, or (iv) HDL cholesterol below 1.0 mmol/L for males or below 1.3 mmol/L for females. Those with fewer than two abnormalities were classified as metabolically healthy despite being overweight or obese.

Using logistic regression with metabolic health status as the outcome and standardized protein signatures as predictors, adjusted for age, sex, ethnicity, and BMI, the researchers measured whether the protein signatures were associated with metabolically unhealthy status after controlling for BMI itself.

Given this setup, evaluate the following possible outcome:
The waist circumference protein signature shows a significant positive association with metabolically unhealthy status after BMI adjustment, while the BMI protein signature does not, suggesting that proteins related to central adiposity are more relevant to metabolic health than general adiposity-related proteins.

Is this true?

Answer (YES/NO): NO